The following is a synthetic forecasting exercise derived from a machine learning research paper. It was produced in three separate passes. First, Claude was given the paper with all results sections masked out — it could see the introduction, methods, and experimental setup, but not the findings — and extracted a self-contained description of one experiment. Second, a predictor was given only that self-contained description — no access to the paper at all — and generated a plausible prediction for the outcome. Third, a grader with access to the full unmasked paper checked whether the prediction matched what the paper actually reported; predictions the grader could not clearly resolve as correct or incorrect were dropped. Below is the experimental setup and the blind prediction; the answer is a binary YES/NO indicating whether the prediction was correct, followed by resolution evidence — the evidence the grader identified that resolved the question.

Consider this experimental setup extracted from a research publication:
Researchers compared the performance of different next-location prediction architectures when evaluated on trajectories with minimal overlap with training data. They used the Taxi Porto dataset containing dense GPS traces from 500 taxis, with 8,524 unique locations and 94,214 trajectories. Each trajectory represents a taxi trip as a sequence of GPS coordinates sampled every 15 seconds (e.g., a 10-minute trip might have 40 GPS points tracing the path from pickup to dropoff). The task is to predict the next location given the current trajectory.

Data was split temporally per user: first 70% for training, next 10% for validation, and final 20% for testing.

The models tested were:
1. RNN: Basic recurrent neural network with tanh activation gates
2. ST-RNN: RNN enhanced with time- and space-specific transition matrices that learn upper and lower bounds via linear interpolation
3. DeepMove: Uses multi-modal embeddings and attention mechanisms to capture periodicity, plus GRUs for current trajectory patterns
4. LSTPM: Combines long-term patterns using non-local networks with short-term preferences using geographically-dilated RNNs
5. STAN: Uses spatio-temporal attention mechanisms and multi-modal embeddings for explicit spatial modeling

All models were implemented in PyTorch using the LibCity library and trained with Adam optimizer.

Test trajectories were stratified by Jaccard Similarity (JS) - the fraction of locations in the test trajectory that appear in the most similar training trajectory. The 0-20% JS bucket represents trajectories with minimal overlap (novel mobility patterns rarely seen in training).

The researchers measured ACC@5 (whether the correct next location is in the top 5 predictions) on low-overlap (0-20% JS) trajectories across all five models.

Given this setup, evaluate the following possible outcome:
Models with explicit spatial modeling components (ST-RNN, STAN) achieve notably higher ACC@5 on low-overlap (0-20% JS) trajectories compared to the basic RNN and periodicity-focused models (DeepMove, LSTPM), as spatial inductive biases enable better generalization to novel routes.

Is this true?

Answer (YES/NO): NO